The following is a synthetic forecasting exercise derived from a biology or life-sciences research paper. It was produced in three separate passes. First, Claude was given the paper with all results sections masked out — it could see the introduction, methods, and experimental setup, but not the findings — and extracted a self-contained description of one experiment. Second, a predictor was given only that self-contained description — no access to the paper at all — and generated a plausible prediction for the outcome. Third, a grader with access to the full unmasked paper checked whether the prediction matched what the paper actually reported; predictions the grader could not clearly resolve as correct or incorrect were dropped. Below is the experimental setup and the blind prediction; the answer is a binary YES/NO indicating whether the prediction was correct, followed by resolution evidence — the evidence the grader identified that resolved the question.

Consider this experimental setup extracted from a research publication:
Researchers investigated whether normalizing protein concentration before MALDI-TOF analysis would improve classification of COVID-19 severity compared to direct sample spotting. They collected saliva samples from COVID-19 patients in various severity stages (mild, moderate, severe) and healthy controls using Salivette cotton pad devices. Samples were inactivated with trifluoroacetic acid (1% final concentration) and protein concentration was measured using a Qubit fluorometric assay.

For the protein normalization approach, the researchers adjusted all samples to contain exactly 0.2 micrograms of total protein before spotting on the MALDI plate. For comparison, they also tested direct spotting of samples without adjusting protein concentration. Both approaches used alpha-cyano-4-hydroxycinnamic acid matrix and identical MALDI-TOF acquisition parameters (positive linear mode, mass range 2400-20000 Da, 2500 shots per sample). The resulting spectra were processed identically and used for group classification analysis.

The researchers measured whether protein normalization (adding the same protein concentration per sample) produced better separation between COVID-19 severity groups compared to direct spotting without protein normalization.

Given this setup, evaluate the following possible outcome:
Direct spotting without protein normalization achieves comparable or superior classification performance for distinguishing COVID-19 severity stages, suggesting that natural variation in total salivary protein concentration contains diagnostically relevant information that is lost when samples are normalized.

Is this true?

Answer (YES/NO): NO